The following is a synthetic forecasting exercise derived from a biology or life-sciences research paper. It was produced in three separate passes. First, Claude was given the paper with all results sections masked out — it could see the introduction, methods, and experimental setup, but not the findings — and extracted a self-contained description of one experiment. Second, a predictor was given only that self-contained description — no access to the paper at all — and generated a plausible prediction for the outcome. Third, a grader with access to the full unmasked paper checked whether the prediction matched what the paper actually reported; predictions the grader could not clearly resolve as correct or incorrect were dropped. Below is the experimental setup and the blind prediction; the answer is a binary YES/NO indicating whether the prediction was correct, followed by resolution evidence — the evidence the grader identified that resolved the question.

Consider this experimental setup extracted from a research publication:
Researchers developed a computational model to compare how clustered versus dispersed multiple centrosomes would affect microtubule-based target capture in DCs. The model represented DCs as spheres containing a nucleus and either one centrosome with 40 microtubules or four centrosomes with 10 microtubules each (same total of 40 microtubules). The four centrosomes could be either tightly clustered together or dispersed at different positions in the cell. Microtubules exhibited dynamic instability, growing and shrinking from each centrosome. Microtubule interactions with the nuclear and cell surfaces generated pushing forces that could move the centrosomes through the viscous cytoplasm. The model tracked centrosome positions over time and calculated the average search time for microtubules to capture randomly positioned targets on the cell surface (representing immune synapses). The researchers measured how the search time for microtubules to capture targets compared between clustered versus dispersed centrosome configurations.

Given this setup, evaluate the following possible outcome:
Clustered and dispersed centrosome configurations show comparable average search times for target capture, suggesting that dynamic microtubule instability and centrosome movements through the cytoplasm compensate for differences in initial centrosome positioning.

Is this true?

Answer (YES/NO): NO